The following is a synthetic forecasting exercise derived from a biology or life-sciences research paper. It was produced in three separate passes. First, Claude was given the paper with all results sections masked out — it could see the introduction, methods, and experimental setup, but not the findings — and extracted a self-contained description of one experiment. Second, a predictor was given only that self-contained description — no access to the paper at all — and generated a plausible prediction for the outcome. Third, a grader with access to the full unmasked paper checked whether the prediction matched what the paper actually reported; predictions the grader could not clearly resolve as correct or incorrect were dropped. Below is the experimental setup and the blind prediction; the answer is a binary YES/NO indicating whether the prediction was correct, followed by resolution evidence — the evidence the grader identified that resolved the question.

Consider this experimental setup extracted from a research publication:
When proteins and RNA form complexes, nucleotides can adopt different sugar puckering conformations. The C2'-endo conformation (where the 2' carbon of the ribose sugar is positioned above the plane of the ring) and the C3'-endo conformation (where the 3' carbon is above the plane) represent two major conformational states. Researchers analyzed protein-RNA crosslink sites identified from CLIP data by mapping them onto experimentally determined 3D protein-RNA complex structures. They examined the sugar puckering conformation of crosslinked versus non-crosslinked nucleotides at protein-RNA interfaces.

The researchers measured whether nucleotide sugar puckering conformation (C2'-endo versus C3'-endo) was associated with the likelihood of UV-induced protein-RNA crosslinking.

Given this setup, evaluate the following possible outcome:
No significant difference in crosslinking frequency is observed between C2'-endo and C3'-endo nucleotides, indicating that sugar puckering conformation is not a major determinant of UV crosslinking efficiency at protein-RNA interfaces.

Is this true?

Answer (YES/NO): NO